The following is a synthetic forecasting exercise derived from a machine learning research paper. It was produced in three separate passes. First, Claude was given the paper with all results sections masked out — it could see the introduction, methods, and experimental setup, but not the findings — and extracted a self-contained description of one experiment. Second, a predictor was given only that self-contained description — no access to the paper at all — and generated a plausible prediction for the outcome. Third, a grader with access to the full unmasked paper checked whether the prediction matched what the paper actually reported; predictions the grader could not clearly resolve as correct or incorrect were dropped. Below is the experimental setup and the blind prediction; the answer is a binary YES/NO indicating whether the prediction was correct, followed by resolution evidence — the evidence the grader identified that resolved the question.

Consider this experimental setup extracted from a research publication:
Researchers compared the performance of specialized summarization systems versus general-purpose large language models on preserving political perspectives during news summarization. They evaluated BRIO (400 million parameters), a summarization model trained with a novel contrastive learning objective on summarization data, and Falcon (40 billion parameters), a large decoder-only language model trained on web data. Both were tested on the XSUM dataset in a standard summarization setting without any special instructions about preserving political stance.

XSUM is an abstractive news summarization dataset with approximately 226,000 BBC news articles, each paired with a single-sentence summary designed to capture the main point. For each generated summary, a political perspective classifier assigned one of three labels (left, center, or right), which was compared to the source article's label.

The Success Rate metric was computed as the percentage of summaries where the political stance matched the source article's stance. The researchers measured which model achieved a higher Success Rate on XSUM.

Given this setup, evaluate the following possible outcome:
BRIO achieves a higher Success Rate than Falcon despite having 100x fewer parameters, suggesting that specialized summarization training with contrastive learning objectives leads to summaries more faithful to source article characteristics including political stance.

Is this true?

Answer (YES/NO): NO